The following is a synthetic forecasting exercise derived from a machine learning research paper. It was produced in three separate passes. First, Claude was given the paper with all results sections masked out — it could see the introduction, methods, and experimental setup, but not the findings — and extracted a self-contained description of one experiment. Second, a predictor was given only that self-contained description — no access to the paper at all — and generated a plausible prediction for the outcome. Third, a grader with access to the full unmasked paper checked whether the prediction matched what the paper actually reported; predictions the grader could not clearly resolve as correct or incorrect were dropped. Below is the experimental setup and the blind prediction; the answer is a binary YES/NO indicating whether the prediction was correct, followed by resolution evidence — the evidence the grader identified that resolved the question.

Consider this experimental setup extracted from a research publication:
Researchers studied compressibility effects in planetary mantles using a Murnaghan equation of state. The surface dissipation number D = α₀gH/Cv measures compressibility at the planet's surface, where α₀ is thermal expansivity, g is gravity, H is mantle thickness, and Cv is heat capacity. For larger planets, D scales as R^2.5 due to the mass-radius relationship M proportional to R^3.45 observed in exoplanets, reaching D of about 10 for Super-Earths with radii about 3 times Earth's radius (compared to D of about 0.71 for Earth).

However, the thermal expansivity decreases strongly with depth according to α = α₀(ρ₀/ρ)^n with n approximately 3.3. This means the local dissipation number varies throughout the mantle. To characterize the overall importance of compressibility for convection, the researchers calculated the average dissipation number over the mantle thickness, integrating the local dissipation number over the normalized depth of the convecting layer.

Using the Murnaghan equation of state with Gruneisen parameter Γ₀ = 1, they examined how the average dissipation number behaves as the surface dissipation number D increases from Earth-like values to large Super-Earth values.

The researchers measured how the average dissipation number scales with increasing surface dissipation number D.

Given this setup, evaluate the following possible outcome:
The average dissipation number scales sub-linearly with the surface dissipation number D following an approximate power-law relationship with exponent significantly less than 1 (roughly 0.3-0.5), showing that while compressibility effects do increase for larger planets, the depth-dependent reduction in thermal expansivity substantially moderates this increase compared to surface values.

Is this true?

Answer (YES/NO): NO